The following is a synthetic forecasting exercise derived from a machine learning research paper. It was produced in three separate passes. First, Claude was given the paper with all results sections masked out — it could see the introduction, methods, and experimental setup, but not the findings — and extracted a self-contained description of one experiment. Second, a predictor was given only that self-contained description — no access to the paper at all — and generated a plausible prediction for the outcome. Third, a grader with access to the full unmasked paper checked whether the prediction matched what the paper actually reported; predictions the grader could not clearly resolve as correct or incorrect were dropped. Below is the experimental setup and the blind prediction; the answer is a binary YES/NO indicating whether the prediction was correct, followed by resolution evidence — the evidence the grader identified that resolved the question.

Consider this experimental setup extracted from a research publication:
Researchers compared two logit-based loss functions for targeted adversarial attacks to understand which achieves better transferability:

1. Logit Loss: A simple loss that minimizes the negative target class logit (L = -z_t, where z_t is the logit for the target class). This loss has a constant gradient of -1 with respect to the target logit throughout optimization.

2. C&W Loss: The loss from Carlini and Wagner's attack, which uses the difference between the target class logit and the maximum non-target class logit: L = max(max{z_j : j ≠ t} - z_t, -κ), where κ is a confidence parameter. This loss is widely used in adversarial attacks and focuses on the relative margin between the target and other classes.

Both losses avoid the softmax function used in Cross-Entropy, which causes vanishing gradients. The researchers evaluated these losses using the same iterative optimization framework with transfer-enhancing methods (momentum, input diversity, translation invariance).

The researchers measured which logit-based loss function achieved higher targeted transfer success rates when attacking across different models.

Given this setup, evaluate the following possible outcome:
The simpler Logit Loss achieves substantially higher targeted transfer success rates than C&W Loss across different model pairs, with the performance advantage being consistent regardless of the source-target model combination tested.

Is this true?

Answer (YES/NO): YES